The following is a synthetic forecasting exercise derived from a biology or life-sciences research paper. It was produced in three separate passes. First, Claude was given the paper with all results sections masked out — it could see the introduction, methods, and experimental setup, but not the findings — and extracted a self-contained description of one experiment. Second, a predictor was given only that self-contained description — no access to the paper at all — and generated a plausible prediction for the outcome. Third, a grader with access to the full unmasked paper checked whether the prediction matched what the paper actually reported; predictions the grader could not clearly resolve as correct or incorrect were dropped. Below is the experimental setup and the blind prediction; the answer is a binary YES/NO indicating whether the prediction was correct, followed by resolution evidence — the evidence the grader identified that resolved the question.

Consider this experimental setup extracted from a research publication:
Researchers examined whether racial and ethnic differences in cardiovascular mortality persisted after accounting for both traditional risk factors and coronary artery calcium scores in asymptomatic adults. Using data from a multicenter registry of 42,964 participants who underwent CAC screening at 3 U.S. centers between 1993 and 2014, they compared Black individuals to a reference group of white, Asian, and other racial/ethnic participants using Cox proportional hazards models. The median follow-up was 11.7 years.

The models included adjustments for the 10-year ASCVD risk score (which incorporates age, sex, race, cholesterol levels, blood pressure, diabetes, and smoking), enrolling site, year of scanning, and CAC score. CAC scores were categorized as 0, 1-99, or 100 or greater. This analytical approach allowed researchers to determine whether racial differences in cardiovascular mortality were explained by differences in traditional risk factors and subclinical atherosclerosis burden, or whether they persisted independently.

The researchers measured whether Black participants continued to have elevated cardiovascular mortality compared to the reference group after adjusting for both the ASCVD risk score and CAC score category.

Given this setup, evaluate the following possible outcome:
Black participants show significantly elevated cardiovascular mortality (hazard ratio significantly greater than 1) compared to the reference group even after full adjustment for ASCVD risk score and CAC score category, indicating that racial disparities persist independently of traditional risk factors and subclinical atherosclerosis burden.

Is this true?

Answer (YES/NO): YES